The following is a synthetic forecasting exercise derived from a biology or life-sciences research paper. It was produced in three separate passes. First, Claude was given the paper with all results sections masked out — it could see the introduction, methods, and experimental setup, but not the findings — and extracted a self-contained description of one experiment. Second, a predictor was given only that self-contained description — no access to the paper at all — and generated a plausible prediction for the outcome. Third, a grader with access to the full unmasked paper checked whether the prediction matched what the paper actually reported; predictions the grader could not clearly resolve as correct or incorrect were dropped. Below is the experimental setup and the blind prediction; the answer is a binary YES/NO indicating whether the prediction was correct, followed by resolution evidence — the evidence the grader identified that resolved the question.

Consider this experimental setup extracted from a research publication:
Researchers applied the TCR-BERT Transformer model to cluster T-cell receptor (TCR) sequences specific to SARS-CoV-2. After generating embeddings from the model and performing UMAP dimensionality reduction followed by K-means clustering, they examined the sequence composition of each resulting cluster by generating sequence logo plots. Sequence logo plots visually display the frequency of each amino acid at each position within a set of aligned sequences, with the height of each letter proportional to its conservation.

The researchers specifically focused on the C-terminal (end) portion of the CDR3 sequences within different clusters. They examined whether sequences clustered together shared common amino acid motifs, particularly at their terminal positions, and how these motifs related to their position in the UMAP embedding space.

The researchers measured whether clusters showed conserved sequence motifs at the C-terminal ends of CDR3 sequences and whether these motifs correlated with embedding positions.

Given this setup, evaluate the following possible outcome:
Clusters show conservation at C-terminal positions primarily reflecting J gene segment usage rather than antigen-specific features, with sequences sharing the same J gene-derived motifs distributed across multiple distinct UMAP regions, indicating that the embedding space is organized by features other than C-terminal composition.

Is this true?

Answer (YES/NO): NO